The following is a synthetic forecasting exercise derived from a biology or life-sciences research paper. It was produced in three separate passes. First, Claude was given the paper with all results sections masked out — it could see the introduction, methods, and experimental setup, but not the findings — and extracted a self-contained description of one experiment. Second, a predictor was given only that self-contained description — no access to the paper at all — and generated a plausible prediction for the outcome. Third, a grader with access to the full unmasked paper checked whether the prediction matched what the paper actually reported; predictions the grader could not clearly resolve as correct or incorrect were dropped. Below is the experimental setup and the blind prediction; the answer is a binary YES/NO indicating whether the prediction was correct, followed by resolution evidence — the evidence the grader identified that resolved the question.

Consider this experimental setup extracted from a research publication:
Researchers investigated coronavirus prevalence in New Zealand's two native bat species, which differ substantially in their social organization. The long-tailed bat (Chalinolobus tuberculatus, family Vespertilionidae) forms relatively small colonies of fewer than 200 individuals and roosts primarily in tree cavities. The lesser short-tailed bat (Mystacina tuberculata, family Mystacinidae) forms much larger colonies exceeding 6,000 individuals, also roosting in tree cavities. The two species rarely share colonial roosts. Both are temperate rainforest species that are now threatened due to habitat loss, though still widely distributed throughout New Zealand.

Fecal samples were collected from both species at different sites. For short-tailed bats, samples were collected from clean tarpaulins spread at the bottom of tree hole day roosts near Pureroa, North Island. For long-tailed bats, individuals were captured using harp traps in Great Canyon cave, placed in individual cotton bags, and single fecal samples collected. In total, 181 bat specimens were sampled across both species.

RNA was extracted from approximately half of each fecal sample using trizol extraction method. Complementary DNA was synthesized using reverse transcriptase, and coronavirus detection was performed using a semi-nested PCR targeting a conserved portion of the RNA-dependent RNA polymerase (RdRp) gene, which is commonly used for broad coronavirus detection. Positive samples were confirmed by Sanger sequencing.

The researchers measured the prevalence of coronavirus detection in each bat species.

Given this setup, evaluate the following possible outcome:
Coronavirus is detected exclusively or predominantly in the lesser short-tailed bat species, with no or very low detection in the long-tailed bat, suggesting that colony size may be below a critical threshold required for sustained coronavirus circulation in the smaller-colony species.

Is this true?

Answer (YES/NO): NO